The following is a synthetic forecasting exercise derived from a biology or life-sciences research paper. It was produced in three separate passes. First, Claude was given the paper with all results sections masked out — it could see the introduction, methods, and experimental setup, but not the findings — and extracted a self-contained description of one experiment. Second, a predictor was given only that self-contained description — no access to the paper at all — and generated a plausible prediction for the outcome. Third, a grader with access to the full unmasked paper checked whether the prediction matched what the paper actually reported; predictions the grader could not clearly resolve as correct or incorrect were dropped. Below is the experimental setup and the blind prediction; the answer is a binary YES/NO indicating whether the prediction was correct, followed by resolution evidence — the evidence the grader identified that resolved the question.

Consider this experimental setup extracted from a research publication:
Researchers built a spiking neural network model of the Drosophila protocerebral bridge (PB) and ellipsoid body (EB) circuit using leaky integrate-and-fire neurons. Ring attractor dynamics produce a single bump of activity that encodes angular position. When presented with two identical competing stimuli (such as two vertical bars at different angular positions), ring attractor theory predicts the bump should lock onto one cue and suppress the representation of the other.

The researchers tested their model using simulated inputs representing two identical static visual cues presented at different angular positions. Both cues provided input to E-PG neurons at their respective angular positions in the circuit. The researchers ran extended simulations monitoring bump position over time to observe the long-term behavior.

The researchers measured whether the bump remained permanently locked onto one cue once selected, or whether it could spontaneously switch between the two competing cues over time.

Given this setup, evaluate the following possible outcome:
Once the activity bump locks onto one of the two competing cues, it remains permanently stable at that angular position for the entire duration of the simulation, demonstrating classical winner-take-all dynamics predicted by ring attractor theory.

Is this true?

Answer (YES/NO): NO